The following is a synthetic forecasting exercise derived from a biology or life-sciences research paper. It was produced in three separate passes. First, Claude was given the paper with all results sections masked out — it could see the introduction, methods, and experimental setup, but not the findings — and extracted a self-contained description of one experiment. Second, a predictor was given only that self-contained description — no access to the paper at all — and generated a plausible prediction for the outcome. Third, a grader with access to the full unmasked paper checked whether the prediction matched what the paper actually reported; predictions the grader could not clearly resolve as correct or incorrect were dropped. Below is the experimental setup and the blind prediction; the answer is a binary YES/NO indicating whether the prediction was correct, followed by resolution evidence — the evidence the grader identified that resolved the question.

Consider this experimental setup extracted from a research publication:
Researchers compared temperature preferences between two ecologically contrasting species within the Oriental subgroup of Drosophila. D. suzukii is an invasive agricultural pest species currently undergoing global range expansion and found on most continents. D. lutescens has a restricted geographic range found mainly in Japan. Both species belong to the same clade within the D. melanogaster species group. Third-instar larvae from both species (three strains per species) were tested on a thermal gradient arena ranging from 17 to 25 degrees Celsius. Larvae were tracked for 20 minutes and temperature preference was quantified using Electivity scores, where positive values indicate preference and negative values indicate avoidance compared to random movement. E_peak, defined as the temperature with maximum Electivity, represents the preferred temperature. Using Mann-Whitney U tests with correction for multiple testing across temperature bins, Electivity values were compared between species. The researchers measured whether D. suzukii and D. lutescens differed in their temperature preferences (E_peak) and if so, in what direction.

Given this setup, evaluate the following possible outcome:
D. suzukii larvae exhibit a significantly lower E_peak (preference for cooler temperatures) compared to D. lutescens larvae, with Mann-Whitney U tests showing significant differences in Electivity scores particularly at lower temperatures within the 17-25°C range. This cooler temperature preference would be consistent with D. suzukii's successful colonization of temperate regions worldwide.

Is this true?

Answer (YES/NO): NO